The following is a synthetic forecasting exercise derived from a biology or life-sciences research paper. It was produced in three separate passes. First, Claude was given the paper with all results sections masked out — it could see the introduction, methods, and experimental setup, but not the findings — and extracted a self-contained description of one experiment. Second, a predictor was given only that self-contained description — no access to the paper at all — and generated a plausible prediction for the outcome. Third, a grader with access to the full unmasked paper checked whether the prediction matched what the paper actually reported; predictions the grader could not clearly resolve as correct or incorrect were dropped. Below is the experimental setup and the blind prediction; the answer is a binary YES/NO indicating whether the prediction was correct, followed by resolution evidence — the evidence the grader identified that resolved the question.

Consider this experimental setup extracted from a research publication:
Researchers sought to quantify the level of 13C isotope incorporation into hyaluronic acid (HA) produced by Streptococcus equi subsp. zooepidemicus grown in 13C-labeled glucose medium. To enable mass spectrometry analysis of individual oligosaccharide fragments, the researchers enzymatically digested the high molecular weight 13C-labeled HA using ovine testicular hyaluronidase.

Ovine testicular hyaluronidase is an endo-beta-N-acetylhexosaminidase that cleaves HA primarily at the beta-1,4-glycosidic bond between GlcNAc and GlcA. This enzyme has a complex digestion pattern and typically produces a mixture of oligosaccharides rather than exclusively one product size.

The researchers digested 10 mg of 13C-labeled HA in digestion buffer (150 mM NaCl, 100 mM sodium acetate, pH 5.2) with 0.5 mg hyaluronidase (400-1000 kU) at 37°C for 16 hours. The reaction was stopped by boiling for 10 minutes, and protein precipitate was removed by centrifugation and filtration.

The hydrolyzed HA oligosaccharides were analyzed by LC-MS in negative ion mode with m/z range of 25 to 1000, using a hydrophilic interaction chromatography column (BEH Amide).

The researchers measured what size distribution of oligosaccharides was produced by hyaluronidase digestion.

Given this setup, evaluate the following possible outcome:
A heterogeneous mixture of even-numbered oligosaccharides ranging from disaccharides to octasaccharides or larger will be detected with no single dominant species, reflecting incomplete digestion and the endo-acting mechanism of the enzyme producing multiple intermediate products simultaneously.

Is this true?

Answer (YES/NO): NO